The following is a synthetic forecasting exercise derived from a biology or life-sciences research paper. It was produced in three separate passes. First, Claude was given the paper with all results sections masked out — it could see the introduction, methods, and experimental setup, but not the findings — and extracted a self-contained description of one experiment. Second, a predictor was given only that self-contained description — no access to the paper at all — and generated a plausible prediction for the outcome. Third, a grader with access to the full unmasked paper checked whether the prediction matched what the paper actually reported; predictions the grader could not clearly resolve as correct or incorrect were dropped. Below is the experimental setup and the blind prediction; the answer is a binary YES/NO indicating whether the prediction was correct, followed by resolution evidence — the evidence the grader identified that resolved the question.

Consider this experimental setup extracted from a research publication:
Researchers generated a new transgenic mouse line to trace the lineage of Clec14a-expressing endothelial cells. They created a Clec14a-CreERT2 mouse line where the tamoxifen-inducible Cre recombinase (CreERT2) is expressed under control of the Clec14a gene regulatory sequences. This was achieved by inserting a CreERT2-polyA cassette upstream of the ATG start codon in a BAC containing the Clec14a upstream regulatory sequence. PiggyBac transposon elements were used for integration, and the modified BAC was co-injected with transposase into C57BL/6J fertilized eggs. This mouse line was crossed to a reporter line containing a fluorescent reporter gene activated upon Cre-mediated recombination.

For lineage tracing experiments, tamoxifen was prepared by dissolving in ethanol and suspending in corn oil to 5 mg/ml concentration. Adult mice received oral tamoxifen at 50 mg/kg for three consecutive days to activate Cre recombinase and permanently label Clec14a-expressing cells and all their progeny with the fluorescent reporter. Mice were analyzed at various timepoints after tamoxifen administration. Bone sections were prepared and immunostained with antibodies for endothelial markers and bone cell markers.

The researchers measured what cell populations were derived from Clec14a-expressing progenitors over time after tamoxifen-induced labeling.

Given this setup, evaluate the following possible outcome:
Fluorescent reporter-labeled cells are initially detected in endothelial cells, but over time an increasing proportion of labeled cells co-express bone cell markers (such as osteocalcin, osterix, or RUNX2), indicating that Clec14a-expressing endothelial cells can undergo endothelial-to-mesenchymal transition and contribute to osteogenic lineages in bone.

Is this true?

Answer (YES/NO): NO